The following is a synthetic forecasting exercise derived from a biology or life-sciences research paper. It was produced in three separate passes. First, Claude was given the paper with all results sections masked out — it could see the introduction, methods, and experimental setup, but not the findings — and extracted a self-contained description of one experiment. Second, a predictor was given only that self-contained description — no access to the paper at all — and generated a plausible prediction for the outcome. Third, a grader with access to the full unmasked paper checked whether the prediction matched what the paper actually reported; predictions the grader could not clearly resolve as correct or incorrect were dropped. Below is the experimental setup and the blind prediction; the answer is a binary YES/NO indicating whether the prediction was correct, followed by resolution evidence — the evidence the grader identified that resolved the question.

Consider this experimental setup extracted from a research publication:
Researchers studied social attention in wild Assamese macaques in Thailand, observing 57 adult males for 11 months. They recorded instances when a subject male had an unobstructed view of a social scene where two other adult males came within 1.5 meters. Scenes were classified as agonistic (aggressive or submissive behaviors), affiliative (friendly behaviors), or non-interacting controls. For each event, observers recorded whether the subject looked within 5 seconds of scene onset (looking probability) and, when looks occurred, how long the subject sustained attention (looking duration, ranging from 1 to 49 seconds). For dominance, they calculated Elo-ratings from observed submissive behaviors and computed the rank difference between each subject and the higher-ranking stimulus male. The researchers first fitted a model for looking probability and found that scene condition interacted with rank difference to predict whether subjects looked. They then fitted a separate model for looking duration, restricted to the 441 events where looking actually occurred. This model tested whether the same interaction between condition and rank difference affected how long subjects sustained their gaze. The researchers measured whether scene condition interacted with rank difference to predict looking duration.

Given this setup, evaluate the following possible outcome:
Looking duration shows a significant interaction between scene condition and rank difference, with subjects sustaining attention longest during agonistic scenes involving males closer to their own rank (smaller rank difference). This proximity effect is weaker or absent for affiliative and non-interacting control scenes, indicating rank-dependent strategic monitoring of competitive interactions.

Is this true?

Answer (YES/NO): NO